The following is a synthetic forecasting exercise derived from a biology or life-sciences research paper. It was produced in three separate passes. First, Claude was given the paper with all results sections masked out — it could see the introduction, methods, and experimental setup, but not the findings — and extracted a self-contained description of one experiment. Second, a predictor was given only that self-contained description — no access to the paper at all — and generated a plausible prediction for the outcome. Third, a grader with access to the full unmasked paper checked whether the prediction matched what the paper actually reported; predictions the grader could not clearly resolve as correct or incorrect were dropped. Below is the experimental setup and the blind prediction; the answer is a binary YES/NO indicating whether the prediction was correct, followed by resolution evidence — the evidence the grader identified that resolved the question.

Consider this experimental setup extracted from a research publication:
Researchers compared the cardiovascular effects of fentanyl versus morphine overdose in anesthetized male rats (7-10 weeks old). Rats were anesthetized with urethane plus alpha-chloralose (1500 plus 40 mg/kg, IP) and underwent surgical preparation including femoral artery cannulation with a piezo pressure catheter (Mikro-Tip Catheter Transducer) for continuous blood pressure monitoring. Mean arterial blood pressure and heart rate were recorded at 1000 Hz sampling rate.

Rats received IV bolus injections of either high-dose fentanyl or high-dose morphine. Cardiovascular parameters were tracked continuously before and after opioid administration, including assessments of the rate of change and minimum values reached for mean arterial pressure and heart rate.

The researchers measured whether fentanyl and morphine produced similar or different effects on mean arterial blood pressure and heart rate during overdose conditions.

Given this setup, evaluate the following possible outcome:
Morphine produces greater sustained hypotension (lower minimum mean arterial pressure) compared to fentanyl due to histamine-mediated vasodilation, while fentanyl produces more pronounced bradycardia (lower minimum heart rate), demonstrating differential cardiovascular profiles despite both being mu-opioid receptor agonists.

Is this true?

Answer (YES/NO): NO